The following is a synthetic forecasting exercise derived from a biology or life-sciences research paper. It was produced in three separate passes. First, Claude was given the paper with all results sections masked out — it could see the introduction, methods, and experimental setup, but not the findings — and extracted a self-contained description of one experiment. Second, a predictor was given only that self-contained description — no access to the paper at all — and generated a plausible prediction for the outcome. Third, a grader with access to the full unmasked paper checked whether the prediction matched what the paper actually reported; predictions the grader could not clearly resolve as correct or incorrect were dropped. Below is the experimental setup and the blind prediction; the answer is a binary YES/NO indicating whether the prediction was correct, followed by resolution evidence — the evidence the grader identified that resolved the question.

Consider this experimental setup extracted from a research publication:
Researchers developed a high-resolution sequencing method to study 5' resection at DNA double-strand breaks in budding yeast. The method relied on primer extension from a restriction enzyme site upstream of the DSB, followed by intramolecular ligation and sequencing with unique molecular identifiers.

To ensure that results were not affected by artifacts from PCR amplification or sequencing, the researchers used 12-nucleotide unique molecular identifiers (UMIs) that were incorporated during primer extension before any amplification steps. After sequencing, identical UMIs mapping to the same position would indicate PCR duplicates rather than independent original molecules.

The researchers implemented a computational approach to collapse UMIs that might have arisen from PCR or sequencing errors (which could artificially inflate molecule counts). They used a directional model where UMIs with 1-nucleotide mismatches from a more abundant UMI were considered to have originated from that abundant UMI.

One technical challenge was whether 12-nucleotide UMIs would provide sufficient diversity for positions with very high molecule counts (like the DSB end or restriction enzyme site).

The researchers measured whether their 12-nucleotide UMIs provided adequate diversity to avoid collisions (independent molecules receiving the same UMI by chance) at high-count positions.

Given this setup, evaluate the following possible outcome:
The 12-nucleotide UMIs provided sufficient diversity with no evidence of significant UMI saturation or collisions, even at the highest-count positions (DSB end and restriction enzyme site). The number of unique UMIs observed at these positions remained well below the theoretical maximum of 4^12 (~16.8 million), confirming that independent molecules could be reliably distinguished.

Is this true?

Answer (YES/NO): NO